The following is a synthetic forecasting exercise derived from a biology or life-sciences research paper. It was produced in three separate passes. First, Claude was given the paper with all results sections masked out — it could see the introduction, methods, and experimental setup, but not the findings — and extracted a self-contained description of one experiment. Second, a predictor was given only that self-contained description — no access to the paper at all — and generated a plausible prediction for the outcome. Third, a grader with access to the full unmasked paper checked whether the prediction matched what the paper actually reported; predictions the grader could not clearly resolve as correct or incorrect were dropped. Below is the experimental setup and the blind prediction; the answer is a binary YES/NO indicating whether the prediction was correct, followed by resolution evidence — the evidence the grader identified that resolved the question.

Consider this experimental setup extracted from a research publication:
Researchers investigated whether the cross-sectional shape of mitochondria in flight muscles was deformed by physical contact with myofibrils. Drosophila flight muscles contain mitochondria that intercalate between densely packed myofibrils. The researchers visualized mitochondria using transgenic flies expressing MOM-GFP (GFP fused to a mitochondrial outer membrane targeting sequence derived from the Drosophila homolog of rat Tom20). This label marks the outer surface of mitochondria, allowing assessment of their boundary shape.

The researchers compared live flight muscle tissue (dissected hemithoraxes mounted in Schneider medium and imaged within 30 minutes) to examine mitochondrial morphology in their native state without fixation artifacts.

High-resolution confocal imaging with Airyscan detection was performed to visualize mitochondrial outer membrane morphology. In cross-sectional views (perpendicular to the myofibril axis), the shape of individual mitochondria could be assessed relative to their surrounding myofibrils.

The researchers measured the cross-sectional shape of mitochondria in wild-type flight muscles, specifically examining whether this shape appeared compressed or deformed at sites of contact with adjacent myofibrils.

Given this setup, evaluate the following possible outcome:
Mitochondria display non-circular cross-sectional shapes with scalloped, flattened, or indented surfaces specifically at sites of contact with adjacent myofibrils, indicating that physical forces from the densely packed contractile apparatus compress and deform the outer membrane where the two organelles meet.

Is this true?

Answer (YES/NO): YES